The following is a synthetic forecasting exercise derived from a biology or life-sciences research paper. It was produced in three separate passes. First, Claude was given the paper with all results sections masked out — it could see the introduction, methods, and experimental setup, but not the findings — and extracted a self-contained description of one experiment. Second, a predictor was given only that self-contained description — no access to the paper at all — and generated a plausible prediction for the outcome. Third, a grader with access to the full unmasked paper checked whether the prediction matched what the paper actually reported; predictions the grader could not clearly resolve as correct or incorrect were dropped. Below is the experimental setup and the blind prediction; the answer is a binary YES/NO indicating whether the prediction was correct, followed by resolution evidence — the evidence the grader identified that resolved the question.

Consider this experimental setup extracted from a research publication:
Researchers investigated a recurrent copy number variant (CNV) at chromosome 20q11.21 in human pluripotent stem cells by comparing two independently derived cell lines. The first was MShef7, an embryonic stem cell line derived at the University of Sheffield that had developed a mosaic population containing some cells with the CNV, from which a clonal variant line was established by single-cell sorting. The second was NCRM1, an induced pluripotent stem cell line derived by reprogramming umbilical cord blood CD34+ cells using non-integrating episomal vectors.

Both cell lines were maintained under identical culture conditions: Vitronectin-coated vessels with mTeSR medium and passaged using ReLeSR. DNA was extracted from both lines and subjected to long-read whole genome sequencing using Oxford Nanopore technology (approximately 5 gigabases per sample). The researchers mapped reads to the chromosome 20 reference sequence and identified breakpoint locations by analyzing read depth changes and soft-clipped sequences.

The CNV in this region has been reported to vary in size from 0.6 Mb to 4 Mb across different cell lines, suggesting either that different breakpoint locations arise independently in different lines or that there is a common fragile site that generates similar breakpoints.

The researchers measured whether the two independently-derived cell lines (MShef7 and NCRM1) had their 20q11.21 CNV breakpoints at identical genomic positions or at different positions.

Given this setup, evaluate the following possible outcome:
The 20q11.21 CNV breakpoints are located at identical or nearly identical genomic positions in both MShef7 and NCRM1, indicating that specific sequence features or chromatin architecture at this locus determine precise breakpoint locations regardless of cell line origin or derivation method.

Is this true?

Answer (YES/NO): NO